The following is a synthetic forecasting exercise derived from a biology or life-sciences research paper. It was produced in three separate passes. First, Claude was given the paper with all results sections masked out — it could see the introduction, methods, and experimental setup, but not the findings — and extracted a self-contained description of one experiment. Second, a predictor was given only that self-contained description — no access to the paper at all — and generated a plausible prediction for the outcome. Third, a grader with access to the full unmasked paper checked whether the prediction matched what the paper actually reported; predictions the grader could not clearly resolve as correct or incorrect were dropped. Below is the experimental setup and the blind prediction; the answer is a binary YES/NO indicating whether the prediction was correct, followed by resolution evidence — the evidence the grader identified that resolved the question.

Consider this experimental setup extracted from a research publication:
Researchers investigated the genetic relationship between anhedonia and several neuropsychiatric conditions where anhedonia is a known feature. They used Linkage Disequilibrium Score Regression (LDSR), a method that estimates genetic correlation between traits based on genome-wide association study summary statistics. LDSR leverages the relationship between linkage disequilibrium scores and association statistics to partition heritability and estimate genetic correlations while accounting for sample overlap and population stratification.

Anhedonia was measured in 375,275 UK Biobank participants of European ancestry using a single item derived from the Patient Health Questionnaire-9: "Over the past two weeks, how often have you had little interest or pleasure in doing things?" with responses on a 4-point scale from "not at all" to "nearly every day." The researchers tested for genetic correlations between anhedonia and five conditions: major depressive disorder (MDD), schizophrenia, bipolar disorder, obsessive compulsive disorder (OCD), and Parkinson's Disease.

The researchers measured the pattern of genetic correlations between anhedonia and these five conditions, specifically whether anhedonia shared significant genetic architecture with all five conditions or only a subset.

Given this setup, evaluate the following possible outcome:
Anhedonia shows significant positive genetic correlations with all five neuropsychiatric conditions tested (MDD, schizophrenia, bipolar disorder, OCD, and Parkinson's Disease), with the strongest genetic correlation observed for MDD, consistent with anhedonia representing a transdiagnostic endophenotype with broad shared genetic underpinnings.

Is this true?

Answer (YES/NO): NO